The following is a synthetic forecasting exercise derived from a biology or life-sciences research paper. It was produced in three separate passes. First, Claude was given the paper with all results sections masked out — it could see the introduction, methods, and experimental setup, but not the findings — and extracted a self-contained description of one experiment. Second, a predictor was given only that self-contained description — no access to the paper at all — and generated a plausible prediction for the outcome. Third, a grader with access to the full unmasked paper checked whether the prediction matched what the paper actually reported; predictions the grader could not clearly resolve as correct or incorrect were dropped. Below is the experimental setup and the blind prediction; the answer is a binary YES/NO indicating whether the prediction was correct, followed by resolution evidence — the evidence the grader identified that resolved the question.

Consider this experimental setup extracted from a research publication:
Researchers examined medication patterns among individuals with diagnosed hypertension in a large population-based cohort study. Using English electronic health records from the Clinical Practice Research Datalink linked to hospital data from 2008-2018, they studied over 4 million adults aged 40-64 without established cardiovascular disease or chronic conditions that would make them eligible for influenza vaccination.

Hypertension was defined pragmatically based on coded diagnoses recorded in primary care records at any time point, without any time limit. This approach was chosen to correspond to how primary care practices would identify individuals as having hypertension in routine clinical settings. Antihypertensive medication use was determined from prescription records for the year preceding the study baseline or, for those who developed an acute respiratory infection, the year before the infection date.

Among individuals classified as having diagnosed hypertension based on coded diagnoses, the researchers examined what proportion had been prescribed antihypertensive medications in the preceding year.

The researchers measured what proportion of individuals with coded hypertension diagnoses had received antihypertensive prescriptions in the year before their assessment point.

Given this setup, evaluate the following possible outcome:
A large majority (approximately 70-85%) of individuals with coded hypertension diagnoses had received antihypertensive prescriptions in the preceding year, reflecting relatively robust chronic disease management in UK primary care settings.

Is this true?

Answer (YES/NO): NO